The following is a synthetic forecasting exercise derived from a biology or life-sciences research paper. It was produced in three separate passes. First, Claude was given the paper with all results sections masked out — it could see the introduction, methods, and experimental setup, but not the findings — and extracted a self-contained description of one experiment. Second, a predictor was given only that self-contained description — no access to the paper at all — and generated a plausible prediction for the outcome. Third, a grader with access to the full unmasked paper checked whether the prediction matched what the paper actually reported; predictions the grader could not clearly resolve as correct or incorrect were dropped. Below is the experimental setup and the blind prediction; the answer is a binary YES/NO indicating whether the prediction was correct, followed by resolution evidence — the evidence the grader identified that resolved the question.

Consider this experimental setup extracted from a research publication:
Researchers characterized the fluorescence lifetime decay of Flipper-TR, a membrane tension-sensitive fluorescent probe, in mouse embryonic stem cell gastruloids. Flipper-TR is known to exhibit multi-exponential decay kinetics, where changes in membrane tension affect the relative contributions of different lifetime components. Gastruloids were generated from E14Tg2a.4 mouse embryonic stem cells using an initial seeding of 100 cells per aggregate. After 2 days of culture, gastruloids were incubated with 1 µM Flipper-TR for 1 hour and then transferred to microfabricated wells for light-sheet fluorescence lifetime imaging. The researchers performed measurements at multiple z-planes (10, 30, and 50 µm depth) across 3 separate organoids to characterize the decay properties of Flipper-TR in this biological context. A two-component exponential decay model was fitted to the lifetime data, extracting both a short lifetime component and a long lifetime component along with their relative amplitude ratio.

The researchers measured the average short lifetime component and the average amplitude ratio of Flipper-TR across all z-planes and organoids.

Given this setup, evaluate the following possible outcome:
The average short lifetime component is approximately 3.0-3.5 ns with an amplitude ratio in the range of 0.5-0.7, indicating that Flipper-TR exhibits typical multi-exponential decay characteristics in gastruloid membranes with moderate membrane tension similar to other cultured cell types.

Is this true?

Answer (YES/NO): NO